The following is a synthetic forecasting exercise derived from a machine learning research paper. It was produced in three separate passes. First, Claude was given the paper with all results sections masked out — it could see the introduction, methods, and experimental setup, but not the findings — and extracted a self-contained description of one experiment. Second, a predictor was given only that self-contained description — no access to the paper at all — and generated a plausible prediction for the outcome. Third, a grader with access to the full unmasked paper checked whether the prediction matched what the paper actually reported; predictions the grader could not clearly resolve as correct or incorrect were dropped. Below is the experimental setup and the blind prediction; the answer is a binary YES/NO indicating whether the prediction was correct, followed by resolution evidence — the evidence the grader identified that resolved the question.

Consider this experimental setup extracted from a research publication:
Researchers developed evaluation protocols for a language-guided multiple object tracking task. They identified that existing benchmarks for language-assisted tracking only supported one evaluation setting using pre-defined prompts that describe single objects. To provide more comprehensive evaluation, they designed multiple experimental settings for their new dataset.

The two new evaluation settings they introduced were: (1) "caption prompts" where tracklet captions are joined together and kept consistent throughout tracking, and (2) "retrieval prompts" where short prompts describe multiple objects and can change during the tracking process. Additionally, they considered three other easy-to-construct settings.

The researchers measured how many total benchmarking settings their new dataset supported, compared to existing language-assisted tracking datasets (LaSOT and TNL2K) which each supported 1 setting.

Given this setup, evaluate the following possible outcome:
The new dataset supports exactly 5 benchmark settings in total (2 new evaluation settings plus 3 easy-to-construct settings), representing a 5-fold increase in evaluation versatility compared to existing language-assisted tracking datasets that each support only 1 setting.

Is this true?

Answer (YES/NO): YES